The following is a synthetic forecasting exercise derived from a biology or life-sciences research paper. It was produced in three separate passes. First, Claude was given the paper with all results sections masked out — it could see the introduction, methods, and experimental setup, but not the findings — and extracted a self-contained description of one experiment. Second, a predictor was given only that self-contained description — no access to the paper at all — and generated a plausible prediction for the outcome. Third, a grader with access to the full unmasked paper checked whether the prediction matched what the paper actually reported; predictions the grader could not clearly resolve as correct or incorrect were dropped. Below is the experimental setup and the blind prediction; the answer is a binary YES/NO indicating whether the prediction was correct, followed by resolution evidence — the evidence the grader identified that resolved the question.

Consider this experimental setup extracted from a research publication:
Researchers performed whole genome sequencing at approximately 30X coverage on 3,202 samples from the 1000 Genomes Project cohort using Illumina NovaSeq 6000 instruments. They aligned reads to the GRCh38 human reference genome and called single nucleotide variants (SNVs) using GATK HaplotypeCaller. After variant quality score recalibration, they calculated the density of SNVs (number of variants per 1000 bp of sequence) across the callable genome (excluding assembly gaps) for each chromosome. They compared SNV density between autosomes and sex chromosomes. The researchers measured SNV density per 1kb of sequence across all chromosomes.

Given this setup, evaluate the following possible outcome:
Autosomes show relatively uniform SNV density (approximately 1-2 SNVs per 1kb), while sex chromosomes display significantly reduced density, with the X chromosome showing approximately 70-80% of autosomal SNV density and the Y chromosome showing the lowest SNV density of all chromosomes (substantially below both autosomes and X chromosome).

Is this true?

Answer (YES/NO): NO